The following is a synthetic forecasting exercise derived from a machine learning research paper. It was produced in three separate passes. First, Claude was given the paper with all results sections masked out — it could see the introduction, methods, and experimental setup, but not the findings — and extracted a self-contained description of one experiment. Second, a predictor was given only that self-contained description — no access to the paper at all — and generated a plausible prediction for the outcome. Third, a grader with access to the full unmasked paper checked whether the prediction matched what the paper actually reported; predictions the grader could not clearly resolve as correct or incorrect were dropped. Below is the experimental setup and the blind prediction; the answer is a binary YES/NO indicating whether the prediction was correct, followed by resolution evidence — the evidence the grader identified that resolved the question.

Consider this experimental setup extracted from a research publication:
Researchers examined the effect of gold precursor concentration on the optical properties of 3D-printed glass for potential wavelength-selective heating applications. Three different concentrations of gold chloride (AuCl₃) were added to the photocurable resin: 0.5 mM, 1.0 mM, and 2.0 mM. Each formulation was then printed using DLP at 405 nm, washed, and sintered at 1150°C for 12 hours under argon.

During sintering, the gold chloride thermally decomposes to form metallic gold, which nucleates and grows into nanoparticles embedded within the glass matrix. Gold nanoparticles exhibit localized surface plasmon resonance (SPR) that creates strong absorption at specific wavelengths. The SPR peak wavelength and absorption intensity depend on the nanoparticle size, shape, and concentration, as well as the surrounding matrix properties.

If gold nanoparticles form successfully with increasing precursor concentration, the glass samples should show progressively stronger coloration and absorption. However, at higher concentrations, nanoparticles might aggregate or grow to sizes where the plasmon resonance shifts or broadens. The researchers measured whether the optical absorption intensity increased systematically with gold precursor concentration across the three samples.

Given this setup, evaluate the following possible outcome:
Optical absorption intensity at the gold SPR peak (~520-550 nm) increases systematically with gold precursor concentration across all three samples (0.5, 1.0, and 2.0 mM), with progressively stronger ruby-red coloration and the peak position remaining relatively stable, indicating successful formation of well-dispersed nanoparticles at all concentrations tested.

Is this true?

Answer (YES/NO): NO